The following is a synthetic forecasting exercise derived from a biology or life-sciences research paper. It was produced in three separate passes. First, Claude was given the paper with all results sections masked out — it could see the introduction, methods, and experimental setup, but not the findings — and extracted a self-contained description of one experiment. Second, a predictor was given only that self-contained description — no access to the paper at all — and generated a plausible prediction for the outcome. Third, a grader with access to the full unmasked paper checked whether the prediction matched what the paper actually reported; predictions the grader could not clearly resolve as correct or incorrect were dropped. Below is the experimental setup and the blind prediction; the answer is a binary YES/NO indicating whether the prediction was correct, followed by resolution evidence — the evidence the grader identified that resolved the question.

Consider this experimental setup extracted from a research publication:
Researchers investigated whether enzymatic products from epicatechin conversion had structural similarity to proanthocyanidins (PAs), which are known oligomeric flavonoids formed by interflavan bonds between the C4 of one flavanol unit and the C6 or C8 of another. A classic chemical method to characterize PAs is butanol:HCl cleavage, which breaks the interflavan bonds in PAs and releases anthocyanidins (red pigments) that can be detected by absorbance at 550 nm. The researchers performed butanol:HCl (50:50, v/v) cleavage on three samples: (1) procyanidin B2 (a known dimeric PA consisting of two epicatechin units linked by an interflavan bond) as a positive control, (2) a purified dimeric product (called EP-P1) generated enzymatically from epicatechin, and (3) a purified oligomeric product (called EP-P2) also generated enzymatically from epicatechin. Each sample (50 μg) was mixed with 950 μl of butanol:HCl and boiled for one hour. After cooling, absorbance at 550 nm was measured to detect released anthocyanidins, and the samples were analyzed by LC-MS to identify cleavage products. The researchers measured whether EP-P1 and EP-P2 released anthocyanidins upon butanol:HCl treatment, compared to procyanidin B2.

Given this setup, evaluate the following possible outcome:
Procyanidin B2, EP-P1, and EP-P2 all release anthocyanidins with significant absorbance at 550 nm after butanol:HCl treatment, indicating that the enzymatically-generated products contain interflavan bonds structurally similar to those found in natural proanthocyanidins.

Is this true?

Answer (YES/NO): NO